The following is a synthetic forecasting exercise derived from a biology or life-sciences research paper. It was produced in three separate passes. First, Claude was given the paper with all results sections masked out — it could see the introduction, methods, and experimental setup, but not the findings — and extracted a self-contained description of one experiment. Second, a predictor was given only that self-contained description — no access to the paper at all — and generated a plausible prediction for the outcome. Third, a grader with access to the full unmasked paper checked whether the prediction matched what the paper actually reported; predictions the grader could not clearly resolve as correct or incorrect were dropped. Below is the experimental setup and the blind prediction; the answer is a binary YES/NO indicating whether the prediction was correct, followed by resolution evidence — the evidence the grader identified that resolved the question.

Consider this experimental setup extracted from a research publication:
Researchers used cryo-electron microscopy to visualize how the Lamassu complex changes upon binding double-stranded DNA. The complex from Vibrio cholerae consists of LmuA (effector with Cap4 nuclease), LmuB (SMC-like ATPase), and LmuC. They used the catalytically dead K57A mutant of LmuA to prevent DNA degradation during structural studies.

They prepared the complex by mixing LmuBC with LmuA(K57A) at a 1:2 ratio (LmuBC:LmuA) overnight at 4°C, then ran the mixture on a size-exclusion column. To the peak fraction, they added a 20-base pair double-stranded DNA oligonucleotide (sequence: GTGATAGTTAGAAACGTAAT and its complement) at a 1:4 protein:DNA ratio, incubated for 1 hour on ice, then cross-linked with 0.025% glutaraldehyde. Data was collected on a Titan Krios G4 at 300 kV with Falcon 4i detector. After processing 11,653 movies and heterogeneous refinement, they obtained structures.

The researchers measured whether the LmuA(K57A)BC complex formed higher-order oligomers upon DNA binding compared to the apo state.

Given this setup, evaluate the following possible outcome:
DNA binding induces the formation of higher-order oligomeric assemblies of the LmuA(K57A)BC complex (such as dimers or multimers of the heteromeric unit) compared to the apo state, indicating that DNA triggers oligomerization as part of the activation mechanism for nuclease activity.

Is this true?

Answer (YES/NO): NO